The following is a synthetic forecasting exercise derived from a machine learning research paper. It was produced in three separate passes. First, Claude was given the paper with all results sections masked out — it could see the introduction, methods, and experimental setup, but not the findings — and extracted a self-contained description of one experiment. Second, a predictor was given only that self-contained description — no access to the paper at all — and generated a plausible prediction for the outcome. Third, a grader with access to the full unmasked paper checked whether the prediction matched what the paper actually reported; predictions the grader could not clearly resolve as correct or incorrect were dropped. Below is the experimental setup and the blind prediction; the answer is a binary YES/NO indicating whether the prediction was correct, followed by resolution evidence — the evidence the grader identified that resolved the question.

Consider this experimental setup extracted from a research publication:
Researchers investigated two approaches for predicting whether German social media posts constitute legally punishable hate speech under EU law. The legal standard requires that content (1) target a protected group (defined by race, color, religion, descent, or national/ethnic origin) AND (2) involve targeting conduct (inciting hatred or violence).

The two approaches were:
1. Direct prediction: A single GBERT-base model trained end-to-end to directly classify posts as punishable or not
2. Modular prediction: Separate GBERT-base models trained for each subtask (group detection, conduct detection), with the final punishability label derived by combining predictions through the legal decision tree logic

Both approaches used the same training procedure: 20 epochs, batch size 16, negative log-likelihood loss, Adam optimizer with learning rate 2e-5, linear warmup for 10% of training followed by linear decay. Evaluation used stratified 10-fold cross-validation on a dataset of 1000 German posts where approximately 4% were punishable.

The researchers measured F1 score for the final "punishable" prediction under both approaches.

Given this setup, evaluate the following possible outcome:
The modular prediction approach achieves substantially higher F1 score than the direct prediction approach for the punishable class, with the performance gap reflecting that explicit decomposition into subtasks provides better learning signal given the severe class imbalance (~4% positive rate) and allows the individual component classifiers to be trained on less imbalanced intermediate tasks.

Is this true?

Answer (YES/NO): NO